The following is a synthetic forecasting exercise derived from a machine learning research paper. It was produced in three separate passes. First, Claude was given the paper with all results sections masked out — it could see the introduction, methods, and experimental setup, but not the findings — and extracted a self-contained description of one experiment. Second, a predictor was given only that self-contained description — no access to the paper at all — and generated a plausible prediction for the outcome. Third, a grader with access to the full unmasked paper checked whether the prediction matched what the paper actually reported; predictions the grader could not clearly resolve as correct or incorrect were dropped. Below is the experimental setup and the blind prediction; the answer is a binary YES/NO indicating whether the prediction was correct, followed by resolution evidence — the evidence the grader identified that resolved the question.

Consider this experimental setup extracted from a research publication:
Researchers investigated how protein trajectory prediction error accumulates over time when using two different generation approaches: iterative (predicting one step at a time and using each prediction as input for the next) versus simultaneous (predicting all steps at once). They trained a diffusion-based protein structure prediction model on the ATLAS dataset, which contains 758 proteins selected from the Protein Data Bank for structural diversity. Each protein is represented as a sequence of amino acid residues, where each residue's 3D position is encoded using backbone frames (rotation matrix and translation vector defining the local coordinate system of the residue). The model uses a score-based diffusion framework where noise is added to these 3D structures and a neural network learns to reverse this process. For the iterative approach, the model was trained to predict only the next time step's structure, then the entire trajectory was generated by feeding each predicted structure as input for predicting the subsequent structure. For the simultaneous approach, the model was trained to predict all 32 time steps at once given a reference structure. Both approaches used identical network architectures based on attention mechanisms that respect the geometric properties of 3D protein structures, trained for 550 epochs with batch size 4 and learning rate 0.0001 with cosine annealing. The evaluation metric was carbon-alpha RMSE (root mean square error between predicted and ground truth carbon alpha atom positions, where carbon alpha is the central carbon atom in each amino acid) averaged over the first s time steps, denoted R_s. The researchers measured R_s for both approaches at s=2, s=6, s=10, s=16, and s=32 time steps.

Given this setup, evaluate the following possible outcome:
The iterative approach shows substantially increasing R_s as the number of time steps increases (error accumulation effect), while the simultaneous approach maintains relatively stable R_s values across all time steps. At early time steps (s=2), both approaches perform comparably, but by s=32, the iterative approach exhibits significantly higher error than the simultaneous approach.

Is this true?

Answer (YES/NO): NO